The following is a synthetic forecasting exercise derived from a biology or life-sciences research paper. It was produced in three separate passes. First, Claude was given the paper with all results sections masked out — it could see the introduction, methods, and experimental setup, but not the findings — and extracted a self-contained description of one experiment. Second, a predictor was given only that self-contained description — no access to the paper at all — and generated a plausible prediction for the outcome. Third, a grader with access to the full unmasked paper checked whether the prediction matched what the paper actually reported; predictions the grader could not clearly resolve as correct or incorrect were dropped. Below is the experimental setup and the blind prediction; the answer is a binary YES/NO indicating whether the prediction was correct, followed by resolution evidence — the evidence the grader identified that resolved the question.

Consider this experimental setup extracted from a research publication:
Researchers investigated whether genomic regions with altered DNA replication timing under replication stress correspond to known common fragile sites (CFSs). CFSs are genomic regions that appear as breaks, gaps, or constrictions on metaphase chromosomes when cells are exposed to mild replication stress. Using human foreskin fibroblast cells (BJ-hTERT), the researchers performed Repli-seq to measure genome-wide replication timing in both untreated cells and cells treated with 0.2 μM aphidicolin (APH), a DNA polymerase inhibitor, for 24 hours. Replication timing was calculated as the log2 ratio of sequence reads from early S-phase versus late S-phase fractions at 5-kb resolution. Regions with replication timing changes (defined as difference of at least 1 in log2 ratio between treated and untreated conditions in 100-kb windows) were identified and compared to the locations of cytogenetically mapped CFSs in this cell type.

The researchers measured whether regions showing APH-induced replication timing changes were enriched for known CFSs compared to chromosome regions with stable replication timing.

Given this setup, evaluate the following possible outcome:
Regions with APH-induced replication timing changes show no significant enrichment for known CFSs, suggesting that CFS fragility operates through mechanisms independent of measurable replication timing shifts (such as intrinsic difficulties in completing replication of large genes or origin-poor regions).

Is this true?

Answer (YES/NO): NO